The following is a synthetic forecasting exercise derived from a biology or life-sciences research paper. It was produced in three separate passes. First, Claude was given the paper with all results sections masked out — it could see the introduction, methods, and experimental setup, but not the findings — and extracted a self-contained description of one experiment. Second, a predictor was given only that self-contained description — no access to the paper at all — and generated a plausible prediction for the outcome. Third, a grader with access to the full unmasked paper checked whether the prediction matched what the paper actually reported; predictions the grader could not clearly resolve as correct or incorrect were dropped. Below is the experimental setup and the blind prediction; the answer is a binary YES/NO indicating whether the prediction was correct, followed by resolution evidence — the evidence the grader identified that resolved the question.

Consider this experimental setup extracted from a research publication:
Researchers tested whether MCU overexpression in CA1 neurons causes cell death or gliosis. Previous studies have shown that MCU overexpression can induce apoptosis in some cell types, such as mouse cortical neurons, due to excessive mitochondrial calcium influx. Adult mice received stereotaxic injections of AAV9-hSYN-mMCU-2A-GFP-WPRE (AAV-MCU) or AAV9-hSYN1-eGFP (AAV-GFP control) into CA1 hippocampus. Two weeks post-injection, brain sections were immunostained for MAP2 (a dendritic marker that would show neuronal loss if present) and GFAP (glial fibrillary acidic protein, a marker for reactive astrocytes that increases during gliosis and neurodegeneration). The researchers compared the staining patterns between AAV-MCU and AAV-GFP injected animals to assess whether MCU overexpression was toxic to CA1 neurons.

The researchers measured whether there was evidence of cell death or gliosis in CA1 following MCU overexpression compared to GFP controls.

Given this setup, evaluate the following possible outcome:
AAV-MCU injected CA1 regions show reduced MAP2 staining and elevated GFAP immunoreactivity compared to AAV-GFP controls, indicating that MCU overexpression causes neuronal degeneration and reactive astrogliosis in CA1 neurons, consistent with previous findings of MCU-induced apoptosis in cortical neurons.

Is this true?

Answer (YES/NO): NO